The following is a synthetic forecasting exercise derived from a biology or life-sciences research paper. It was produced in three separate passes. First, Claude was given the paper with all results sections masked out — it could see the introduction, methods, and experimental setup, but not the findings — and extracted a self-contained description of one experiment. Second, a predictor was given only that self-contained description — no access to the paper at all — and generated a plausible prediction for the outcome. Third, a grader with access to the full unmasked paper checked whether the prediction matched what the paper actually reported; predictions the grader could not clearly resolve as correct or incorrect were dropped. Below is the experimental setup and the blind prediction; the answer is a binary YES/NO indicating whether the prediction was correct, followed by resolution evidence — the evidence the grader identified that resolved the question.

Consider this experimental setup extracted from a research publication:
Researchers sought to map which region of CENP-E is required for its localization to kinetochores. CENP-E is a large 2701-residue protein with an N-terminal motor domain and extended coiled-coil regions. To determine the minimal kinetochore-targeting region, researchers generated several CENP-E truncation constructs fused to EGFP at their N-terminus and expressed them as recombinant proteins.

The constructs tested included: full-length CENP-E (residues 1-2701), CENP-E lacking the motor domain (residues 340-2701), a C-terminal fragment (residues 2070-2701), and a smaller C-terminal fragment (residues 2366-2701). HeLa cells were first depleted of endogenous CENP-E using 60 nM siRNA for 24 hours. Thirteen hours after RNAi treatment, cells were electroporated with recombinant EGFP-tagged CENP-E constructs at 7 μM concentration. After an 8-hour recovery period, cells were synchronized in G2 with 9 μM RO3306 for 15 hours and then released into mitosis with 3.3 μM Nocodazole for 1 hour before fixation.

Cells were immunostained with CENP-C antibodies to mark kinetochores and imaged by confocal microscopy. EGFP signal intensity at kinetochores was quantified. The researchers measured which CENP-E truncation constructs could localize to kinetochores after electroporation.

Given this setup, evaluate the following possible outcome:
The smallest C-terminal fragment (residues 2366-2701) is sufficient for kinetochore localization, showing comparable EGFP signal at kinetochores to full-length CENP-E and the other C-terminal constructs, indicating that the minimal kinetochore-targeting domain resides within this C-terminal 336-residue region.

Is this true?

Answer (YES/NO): NO